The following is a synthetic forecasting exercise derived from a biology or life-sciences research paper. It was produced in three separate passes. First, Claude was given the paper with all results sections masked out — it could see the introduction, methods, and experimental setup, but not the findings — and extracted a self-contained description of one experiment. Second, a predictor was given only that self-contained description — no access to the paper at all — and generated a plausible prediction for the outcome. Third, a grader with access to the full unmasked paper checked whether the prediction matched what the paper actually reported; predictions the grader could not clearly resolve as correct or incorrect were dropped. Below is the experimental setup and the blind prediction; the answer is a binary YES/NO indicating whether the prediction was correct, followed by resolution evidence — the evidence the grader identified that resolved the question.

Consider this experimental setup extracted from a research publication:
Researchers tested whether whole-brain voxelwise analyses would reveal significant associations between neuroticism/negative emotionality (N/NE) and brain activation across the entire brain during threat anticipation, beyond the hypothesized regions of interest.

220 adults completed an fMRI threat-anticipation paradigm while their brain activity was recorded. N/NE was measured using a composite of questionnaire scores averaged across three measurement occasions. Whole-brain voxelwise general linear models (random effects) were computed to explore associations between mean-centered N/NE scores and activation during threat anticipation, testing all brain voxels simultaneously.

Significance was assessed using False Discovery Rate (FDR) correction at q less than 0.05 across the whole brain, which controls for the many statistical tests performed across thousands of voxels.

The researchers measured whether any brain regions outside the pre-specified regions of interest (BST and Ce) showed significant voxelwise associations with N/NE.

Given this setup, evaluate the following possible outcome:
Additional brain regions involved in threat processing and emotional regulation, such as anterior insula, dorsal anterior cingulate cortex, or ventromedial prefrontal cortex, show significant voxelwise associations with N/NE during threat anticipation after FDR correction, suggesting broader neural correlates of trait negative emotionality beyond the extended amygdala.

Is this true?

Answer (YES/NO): NO